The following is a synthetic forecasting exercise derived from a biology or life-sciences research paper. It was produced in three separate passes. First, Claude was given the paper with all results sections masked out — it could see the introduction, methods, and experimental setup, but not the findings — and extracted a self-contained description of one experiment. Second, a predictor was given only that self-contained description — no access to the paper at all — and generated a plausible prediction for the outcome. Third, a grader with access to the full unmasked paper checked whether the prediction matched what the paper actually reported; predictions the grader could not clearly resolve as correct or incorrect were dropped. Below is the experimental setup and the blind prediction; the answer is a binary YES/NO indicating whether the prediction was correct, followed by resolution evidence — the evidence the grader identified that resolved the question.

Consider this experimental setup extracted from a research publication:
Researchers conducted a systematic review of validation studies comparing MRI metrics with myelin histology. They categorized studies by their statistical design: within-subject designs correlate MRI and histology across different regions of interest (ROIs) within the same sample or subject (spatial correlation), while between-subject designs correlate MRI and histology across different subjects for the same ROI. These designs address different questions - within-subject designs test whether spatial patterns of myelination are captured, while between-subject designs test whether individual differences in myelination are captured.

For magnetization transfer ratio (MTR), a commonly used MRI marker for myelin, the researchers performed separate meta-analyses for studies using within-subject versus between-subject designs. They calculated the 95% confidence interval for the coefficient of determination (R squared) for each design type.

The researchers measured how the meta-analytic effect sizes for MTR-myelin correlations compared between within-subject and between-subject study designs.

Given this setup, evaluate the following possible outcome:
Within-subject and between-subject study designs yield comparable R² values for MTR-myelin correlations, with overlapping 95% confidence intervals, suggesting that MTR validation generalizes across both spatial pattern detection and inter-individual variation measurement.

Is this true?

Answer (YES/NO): NO